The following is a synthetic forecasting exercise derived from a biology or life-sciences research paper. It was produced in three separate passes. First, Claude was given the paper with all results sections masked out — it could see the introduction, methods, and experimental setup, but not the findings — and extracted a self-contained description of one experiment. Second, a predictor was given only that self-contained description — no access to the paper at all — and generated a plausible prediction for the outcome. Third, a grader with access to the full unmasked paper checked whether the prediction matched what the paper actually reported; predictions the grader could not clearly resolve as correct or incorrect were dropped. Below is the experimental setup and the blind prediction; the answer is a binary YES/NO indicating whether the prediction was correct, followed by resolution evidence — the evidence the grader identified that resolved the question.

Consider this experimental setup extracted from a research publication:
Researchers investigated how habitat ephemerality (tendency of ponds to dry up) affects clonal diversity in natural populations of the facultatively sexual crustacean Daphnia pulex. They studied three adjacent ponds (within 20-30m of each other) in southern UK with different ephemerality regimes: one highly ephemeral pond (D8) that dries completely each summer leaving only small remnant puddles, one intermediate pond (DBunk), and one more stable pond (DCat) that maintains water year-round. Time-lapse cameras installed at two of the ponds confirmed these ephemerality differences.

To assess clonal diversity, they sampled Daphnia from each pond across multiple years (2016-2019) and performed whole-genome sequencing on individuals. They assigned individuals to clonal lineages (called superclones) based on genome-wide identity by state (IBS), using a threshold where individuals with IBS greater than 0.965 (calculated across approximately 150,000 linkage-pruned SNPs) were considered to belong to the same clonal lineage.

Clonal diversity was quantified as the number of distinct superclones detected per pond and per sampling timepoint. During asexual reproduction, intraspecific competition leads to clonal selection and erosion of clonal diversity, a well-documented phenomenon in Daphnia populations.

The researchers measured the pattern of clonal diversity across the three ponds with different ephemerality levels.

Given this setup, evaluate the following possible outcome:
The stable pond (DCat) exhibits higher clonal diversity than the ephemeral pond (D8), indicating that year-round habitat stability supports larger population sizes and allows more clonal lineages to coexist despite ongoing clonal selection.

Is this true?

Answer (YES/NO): NO